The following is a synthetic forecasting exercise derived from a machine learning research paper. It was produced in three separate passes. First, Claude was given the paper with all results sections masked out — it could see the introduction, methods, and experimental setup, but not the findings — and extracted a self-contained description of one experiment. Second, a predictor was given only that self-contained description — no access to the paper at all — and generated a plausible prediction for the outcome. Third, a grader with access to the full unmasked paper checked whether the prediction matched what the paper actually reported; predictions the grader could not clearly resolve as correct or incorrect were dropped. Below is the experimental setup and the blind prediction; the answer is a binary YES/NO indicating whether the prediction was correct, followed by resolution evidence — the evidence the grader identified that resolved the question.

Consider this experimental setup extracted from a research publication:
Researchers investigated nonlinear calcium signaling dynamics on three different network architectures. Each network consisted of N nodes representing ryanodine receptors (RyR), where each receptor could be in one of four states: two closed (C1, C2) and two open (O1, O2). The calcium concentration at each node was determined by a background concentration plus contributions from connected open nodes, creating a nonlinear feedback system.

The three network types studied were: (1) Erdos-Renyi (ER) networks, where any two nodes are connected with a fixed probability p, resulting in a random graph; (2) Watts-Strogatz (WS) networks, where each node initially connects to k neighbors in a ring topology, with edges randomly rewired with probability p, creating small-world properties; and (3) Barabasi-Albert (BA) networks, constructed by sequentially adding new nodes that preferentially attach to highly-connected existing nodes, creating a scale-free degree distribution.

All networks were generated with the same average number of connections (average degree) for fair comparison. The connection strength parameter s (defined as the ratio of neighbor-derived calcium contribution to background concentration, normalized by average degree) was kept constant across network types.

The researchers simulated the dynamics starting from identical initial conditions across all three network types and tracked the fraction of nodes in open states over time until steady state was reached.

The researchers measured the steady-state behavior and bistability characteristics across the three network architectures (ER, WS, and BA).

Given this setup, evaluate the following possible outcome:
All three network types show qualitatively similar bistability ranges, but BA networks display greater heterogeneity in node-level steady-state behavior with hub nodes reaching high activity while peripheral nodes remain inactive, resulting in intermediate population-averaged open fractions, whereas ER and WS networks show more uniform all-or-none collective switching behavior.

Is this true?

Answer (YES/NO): NO